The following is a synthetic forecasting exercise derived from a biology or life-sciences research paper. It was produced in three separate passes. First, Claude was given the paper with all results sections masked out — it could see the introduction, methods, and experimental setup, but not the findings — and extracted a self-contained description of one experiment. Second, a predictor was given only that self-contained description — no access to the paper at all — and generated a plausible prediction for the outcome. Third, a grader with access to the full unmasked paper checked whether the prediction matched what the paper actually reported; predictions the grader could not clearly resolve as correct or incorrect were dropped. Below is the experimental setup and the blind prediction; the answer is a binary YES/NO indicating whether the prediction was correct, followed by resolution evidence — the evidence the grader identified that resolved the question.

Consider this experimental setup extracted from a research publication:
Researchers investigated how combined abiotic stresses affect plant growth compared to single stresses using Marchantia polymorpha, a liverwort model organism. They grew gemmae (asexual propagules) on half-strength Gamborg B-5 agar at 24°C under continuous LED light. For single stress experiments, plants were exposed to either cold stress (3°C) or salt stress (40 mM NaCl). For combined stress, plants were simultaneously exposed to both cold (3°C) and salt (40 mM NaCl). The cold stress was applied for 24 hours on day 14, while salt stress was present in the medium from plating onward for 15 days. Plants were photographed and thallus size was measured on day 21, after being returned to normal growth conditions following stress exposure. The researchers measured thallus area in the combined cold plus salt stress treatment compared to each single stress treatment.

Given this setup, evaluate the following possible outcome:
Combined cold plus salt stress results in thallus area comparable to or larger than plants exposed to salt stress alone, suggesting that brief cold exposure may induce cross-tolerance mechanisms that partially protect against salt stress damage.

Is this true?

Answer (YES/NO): NO